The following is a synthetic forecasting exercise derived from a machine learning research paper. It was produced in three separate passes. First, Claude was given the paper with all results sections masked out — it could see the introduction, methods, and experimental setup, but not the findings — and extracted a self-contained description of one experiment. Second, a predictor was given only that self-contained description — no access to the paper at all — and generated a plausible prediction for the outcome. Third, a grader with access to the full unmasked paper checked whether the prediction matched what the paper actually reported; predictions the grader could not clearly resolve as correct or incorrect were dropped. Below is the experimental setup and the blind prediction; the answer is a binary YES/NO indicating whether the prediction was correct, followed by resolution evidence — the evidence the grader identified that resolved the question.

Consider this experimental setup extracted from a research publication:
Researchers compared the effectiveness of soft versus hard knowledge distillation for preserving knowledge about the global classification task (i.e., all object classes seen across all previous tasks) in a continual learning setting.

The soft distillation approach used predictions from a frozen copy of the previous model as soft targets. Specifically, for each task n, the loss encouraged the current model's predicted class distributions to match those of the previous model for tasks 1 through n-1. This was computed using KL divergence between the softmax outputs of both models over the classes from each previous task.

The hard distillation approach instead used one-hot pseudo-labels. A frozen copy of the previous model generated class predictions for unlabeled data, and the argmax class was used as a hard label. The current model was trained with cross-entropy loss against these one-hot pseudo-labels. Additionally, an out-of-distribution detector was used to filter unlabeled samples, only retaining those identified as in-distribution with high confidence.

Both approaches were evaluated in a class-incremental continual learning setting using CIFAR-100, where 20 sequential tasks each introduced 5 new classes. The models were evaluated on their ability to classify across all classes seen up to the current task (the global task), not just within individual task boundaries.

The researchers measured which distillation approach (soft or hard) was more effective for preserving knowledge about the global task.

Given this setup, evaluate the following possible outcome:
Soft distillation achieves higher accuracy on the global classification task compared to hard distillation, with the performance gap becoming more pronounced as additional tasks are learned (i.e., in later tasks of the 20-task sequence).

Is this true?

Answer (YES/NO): NO